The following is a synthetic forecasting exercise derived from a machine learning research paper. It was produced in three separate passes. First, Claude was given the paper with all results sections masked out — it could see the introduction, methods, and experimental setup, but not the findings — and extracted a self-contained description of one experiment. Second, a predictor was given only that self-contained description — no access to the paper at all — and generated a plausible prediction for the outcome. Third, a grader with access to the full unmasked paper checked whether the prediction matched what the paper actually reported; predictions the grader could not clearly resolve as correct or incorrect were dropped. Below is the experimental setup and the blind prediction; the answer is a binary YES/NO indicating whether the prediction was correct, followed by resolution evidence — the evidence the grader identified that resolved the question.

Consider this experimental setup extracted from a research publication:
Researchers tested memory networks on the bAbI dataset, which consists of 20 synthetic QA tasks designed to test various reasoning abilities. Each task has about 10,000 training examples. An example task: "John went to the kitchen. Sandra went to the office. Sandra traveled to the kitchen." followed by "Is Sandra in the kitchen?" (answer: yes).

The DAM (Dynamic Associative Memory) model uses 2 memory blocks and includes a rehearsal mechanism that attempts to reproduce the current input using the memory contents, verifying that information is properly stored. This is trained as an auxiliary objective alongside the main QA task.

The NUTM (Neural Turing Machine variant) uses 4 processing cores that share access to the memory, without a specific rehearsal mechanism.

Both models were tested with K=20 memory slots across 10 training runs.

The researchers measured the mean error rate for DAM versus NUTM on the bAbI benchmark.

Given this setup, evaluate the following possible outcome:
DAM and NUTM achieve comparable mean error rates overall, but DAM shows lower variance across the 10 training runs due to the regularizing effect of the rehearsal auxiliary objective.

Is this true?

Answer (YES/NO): NO